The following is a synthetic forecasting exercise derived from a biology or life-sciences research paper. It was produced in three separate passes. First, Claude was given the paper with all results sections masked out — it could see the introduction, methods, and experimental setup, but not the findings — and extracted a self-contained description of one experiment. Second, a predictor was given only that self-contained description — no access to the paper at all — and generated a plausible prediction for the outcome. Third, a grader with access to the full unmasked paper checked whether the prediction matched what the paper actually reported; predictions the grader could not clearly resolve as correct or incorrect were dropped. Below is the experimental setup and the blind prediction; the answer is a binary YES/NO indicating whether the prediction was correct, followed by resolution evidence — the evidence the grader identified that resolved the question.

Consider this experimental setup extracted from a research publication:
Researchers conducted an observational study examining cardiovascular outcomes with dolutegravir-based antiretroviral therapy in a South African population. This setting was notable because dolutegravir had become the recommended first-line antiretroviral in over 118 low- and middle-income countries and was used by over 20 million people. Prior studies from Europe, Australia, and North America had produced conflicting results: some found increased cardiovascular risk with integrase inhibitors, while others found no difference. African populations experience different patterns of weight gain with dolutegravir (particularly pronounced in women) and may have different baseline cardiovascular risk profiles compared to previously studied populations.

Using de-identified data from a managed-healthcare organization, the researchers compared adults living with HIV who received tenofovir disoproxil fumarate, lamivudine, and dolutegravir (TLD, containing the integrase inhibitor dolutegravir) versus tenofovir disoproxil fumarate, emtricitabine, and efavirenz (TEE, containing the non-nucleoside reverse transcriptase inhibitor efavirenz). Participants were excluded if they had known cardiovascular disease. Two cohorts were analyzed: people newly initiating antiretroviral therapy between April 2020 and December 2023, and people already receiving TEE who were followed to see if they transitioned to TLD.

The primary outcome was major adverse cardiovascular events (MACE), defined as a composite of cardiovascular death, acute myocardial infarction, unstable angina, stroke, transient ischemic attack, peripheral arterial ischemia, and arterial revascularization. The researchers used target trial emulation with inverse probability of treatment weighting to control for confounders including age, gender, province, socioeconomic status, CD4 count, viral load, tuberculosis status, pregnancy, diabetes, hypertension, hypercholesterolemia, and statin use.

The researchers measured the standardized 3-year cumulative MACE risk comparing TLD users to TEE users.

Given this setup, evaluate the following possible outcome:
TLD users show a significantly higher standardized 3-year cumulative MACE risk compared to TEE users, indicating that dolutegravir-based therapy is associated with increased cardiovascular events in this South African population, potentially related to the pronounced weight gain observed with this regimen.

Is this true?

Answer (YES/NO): NO